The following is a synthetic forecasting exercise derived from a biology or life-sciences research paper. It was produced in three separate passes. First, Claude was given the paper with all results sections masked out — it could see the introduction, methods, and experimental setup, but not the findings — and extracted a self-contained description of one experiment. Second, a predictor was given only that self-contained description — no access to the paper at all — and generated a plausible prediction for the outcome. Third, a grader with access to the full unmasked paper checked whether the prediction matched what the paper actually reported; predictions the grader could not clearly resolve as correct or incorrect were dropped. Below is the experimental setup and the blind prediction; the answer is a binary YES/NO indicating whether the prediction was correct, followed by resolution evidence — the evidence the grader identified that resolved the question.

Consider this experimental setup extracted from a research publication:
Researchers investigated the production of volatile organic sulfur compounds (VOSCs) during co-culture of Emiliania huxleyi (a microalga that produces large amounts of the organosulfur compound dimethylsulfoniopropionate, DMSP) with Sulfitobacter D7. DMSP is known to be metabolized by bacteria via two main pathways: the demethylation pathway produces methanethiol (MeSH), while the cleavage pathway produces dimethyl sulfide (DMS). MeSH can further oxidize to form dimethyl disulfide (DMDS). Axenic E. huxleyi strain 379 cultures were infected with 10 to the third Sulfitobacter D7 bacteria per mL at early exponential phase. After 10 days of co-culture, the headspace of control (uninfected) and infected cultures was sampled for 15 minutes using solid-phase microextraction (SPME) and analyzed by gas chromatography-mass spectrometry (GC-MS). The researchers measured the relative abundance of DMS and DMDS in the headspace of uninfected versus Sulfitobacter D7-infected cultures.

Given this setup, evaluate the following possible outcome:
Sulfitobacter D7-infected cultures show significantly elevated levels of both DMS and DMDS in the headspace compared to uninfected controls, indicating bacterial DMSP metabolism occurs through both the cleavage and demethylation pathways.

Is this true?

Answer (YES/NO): NO